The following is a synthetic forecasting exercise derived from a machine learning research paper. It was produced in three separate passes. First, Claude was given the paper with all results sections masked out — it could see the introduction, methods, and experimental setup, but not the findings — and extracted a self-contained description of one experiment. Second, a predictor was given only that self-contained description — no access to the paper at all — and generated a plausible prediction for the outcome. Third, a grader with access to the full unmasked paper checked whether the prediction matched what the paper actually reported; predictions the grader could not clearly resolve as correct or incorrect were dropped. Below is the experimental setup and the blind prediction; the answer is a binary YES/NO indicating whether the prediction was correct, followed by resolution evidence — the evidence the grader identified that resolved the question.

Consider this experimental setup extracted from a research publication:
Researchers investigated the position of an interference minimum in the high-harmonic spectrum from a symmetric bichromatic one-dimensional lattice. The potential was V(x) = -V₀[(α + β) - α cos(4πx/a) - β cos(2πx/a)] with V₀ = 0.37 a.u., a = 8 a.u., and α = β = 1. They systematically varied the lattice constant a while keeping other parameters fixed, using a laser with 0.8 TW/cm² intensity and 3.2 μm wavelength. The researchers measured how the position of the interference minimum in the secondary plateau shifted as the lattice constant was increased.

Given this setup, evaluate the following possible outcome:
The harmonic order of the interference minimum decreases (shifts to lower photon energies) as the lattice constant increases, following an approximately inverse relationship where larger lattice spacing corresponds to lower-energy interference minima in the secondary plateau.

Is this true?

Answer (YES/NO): YES